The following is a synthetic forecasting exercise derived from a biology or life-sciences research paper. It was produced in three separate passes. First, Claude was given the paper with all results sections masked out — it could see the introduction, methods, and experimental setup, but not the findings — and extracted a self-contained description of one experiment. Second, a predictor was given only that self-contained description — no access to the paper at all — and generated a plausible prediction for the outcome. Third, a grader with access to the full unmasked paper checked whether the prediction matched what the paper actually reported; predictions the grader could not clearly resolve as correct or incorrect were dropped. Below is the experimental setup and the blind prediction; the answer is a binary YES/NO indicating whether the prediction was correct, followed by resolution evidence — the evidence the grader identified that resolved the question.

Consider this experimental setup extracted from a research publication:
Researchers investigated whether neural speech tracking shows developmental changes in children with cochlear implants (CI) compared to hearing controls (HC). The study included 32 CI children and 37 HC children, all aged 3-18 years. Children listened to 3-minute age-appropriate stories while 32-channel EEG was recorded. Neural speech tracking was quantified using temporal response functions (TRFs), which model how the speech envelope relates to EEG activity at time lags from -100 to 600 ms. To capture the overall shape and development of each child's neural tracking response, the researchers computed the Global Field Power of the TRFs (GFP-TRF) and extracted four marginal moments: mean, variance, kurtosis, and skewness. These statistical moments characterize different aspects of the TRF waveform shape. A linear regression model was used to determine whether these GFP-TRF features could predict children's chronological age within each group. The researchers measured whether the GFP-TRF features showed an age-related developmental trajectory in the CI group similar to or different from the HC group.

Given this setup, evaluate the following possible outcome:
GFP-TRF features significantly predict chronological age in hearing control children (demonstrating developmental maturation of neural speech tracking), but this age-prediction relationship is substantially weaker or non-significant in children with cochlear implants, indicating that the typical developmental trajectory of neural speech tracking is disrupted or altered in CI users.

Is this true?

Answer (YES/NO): NO